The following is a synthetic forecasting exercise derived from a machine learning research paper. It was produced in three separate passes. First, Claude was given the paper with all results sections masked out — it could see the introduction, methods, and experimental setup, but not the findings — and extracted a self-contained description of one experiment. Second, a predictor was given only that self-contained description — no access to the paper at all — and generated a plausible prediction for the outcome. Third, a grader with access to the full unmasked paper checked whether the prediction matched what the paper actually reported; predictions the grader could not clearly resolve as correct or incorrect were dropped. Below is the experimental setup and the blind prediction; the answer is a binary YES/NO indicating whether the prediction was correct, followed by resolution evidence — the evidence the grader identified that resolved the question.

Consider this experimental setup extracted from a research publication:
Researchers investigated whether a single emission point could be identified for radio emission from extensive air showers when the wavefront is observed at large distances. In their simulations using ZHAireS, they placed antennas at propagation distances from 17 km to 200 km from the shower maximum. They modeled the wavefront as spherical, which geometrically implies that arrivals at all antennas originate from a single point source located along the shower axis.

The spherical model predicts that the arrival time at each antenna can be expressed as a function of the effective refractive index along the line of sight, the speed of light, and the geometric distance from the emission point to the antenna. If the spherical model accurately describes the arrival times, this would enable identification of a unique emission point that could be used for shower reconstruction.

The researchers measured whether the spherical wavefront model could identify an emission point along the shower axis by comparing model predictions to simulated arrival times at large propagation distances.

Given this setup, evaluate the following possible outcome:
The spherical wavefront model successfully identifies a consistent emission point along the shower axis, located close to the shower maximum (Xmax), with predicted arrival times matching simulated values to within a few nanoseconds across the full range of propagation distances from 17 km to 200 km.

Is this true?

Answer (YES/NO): NO